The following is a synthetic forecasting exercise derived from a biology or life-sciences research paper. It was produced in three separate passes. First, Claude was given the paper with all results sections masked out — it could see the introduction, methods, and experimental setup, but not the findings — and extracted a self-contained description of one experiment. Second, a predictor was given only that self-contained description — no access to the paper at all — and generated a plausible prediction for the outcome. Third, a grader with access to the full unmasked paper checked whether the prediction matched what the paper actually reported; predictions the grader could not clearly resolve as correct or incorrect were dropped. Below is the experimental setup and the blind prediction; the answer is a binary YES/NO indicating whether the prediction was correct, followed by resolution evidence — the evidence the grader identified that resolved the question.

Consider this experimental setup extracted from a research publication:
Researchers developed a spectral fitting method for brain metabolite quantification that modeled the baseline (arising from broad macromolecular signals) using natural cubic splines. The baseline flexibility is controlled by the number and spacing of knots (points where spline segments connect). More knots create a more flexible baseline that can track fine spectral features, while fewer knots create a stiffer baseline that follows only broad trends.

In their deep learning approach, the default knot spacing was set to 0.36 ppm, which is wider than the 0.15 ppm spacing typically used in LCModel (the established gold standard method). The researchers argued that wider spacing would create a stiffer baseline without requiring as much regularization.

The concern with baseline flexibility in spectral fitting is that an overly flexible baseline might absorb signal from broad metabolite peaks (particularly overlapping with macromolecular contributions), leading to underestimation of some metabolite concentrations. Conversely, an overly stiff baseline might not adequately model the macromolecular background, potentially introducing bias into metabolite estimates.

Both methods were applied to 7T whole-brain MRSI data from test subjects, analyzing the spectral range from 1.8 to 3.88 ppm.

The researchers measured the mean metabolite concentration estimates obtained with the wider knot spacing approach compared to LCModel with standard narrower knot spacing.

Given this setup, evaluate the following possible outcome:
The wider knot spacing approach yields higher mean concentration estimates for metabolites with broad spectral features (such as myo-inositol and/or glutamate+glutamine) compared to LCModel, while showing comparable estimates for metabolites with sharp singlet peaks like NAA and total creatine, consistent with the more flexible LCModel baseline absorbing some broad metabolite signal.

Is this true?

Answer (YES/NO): YES